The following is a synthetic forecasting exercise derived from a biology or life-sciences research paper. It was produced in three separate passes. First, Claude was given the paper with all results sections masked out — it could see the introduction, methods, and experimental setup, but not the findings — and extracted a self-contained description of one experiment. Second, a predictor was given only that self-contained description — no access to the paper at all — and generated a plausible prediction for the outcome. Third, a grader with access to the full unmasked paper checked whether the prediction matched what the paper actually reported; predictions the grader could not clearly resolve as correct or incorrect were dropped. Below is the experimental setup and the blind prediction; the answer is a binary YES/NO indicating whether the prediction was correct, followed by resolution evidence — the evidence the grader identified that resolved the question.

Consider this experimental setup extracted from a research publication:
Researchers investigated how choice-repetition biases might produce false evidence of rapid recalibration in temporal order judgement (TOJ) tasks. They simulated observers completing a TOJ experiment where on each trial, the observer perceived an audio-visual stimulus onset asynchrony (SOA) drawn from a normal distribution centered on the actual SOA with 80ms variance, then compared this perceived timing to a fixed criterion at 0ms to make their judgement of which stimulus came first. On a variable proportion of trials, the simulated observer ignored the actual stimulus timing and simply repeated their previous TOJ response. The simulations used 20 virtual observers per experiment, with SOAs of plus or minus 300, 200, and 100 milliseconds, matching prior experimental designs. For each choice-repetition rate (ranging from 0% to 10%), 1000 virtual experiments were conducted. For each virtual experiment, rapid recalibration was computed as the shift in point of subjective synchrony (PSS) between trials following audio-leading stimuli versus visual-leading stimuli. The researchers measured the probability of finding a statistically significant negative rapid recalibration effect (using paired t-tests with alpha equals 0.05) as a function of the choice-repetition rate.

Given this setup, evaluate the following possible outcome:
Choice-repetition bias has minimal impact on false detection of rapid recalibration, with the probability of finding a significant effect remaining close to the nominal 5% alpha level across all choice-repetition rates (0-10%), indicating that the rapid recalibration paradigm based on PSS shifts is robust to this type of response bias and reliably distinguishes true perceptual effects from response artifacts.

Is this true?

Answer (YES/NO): NO